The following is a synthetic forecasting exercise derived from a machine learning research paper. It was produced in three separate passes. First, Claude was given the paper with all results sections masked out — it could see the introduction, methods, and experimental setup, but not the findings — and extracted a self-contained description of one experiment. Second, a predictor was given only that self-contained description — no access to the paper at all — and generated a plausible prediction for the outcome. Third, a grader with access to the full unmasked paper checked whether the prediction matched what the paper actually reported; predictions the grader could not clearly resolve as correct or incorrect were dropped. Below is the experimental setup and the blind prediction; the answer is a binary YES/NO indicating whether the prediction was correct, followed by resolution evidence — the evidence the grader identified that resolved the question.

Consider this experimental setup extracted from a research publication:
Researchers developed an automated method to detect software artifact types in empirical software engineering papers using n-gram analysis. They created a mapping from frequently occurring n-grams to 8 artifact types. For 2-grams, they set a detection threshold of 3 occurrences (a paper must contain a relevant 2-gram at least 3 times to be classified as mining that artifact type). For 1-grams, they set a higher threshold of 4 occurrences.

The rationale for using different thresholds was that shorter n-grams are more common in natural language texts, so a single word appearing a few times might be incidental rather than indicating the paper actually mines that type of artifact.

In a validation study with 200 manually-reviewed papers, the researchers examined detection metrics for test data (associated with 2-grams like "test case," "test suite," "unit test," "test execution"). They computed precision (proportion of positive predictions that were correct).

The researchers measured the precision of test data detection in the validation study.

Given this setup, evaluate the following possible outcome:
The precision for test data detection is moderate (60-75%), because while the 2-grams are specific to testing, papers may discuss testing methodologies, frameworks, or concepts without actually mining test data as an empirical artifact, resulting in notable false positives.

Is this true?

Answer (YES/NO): YES